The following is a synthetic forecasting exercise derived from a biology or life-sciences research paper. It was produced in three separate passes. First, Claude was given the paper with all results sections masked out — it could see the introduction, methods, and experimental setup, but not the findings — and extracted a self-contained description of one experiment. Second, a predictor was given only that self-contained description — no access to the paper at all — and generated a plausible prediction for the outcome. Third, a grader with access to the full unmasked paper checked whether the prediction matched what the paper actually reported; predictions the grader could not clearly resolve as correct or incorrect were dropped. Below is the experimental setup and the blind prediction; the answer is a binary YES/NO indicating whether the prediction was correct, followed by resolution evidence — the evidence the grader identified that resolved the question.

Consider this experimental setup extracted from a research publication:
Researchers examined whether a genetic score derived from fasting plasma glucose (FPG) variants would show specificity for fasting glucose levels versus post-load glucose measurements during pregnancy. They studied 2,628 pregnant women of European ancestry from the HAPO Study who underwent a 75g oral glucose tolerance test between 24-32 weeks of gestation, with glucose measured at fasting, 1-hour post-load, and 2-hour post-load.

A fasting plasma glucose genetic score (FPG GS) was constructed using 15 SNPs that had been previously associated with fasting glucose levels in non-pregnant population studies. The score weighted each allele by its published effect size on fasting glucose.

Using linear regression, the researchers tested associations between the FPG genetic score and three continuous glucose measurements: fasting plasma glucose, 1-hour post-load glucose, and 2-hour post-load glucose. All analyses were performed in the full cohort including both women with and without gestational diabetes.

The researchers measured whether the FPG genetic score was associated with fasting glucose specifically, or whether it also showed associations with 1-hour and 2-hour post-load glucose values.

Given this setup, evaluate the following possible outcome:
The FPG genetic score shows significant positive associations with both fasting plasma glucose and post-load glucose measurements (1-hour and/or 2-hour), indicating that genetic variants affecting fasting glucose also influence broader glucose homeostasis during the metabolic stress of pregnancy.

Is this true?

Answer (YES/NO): NO